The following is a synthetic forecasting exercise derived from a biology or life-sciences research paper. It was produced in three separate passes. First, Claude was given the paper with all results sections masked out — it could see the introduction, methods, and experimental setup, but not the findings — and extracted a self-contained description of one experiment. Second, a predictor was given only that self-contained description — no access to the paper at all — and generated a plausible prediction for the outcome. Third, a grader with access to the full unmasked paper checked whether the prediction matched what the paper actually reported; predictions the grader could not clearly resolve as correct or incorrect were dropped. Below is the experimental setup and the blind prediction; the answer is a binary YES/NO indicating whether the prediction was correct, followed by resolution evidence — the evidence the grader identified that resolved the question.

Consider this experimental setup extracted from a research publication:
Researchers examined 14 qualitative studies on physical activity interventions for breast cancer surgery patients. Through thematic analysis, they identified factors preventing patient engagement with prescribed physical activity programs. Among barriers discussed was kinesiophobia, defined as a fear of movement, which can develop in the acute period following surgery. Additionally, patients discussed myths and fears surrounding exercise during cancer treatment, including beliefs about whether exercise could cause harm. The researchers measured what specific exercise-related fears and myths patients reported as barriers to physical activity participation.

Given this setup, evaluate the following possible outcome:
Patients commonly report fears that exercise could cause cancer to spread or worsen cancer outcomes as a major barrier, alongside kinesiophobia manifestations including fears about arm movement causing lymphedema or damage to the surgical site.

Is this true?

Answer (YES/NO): YES